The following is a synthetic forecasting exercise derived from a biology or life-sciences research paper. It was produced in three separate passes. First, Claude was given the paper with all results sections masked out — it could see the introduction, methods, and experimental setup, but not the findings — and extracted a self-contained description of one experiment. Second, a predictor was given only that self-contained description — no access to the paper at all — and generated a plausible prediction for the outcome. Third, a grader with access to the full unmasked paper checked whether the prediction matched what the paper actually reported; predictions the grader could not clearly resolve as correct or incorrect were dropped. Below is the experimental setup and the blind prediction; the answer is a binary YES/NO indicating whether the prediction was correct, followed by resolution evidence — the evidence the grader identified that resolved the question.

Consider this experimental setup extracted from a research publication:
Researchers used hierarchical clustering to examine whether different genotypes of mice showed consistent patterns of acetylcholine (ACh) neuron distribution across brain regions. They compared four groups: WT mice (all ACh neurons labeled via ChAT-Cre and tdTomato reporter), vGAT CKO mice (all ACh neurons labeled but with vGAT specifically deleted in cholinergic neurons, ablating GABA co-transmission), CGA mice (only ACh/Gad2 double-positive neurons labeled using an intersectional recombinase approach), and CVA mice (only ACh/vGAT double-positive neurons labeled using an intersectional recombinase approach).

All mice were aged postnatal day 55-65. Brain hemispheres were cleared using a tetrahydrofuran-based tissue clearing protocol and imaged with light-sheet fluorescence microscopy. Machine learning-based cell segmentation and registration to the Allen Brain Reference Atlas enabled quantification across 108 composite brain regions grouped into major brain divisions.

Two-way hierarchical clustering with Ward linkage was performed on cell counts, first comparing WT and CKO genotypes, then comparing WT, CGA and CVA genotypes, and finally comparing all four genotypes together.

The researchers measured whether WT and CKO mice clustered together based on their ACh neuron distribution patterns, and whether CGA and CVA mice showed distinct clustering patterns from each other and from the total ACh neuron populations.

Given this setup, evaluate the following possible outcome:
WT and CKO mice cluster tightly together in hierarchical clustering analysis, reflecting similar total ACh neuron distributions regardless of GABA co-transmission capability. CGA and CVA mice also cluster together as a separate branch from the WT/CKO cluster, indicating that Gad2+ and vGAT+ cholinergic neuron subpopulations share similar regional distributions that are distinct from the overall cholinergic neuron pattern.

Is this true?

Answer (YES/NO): NO